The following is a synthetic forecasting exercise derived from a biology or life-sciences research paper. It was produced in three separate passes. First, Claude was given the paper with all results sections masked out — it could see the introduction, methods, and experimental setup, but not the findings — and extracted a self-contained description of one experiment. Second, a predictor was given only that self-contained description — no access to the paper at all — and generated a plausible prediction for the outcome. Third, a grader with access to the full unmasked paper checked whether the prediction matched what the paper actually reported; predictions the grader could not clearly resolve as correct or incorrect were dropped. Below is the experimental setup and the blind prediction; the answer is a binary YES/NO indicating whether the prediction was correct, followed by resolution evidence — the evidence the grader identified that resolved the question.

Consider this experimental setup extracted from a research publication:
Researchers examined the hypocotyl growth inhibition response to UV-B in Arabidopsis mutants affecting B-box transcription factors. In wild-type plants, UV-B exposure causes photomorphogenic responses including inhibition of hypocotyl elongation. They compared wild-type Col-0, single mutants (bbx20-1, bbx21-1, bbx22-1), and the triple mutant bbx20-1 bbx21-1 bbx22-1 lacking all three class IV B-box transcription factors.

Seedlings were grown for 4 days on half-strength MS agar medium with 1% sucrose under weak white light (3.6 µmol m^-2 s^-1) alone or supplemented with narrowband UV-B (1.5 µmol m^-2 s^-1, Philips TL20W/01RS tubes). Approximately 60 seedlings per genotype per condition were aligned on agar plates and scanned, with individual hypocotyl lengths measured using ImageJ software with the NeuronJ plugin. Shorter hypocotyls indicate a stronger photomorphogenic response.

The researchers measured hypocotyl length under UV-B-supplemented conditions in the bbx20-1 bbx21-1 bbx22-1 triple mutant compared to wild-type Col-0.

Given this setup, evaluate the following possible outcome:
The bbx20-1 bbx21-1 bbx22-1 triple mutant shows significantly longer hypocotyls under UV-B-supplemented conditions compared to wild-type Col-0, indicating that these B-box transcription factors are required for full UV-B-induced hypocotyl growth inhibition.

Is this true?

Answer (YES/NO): YES